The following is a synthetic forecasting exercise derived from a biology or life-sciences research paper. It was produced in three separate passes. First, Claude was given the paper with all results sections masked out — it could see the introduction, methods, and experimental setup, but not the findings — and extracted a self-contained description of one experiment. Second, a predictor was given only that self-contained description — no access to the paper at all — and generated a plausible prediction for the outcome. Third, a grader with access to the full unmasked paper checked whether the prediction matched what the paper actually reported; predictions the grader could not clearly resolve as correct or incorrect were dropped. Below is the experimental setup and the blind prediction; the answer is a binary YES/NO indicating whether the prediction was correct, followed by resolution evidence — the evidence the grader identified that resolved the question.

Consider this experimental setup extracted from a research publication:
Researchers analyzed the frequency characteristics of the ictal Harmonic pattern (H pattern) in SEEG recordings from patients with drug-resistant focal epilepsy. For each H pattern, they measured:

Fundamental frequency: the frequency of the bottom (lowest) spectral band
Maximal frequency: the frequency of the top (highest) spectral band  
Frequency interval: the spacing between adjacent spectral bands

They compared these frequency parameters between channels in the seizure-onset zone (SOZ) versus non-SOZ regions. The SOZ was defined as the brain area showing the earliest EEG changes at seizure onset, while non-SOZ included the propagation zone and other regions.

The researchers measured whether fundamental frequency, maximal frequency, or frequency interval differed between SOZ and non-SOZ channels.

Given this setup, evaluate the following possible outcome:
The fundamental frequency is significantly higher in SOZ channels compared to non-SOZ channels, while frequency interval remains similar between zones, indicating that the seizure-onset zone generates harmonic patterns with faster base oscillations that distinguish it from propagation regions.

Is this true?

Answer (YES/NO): NO